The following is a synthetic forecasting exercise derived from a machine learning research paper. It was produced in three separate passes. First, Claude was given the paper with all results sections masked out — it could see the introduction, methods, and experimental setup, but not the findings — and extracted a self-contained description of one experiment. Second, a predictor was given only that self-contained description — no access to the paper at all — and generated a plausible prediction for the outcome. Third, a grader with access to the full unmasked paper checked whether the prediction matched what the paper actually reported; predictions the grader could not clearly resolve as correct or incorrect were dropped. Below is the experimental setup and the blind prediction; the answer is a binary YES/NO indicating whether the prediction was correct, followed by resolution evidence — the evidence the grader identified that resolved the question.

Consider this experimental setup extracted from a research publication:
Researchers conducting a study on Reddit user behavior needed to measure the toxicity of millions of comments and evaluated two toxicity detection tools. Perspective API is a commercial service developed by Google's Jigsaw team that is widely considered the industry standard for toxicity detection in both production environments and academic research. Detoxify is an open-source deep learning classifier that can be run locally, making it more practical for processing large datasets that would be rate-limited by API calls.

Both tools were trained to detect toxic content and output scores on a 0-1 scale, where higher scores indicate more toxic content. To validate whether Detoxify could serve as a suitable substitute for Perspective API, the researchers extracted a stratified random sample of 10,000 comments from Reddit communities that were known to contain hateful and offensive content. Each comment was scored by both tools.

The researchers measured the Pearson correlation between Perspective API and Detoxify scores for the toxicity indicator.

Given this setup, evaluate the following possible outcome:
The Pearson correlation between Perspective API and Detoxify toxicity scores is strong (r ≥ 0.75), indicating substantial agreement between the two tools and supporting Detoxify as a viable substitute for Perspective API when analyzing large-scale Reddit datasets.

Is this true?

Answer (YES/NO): YES